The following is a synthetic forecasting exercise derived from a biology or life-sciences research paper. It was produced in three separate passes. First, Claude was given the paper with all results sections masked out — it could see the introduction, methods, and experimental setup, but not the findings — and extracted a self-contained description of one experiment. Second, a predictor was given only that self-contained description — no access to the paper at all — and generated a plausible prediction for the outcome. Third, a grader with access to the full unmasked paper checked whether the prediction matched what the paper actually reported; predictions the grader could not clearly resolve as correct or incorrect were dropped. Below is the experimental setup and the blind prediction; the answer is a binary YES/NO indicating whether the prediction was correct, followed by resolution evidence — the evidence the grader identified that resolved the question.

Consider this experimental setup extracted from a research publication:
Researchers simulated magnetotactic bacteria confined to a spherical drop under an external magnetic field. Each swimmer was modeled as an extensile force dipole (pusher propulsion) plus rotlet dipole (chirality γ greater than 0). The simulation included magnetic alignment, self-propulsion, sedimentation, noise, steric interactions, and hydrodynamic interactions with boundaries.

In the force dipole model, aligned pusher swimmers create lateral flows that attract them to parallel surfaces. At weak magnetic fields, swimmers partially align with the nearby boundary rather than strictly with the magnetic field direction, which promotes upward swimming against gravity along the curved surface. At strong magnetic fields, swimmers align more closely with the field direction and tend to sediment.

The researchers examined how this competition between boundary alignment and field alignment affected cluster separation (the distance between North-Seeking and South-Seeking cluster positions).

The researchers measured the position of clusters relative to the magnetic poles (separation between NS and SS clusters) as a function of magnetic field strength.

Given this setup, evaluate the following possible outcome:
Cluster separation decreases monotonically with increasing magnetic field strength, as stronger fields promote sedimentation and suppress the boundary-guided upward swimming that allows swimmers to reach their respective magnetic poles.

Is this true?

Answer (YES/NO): NO